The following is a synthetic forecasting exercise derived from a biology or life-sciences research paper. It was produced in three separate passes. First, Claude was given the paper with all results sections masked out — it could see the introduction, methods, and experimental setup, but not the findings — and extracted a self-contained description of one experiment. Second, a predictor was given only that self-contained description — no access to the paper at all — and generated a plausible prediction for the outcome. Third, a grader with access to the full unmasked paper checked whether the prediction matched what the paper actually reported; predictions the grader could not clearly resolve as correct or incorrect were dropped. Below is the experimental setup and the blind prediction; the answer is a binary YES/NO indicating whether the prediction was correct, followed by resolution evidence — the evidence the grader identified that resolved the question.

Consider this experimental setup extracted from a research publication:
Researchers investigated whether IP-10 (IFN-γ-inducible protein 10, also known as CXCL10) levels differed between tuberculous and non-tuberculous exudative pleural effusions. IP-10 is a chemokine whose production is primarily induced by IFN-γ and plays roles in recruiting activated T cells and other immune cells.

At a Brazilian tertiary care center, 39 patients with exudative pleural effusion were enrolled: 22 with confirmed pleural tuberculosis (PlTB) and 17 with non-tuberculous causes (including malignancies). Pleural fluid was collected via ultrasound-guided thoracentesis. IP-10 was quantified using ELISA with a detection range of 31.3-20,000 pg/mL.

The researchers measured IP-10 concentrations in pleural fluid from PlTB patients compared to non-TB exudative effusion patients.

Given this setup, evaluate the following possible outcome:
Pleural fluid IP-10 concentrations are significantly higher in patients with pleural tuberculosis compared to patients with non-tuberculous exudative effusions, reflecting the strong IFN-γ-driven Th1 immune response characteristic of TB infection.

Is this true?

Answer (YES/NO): YES